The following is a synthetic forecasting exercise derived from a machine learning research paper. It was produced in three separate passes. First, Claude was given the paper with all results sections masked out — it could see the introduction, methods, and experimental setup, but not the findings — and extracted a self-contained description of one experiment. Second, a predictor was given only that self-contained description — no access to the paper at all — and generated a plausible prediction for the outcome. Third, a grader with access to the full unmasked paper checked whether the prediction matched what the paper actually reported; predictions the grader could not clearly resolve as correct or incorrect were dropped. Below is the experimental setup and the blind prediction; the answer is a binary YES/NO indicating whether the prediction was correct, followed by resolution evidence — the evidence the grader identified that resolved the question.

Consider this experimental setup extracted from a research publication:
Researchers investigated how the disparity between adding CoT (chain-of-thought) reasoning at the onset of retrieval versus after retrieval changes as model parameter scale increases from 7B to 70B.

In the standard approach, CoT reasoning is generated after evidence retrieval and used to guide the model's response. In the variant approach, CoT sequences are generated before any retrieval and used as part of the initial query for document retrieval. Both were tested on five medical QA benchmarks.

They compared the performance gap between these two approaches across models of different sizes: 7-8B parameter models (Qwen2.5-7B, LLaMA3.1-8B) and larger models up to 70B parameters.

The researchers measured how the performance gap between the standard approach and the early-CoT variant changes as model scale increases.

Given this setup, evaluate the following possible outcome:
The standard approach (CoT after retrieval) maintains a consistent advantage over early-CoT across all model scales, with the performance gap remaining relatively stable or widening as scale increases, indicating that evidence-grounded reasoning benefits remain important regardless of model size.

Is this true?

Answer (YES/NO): NO